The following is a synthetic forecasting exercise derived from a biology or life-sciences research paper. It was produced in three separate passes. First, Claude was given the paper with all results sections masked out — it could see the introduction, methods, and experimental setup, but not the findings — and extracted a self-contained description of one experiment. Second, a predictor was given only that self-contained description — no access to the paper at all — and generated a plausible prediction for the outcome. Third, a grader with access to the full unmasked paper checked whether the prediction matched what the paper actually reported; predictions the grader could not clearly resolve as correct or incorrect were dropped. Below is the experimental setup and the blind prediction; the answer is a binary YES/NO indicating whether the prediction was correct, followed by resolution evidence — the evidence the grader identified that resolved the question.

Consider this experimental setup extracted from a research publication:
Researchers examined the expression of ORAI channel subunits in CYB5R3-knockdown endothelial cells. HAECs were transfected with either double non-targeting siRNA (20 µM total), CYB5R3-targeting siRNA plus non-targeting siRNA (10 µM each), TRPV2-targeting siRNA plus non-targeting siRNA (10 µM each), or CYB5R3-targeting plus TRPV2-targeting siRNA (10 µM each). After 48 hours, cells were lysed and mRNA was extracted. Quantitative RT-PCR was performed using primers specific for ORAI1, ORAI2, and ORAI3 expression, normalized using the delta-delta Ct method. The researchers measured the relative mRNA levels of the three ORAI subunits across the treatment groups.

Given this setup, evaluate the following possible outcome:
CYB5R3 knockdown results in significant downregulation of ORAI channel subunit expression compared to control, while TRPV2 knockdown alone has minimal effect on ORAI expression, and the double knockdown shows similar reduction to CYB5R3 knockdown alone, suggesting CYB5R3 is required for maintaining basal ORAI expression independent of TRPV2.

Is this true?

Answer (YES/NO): NO